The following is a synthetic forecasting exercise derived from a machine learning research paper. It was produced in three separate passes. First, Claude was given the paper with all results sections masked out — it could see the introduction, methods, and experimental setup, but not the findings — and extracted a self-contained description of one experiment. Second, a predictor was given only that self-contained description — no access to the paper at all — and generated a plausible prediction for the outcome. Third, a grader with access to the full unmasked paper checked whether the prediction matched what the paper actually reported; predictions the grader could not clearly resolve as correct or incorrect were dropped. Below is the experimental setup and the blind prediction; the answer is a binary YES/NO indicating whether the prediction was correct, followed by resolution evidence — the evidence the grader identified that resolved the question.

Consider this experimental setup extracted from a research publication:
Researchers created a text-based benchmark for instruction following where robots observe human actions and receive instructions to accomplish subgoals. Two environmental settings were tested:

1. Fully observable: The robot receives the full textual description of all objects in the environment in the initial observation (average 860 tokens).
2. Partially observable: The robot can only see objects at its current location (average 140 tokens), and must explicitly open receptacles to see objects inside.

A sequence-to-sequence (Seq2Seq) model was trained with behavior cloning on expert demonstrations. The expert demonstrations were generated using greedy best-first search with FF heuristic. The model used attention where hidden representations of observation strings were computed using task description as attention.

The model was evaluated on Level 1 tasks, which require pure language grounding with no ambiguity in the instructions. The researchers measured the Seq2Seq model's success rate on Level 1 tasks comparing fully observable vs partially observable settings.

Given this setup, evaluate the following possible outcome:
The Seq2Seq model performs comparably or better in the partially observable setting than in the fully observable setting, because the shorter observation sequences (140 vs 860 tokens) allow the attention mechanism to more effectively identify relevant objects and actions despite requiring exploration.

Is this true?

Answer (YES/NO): YES